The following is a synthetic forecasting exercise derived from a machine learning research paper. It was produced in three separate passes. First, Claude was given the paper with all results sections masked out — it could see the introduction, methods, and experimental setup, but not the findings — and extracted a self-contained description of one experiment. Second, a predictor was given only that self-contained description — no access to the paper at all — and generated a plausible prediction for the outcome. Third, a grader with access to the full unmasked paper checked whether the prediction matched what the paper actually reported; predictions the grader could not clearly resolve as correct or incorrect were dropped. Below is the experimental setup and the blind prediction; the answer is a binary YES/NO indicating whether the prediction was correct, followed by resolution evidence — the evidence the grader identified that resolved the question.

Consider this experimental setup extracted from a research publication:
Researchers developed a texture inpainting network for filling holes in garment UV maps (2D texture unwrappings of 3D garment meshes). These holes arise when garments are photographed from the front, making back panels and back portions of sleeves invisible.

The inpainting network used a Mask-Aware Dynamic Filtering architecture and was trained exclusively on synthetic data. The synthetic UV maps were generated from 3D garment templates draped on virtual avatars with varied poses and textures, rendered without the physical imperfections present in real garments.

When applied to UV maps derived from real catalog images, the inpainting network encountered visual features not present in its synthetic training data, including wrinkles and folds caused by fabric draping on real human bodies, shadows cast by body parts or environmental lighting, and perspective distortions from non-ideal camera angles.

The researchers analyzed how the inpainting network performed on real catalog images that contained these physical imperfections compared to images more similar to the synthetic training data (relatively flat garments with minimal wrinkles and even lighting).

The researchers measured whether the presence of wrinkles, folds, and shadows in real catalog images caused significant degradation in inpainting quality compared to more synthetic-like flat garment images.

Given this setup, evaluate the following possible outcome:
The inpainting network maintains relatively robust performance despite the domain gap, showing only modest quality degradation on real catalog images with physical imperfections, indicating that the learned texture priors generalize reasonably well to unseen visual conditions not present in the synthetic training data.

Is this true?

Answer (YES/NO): NO